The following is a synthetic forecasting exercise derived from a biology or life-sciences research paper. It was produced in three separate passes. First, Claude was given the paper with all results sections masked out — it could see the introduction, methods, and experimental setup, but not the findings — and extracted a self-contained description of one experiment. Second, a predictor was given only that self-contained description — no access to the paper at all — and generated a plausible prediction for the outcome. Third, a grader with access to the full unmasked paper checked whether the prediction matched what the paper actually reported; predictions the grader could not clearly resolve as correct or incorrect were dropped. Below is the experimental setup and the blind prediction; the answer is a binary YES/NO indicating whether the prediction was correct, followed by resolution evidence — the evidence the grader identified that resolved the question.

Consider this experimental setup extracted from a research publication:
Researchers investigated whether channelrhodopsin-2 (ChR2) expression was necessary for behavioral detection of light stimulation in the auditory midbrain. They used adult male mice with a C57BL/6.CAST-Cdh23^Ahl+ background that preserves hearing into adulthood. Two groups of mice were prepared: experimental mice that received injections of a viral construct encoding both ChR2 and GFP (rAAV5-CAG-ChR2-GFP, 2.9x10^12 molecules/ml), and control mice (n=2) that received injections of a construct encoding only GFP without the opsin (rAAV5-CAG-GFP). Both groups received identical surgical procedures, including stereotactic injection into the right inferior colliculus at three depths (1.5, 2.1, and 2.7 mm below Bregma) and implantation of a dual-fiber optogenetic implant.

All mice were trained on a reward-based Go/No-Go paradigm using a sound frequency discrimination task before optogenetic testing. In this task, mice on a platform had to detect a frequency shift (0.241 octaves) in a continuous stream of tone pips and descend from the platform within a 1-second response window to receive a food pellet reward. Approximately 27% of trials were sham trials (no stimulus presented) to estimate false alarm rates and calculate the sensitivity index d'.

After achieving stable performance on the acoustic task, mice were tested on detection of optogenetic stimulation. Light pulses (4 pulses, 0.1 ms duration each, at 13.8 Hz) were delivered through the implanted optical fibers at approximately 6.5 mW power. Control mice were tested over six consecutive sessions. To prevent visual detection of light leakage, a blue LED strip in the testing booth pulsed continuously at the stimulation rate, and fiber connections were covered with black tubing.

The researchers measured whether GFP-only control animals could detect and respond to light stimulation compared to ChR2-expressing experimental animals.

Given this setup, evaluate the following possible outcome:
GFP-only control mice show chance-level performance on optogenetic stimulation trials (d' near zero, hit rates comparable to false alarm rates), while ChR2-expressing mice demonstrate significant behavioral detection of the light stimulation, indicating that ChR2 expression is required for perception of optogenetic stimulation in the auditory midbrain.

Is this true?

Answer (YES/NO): YES